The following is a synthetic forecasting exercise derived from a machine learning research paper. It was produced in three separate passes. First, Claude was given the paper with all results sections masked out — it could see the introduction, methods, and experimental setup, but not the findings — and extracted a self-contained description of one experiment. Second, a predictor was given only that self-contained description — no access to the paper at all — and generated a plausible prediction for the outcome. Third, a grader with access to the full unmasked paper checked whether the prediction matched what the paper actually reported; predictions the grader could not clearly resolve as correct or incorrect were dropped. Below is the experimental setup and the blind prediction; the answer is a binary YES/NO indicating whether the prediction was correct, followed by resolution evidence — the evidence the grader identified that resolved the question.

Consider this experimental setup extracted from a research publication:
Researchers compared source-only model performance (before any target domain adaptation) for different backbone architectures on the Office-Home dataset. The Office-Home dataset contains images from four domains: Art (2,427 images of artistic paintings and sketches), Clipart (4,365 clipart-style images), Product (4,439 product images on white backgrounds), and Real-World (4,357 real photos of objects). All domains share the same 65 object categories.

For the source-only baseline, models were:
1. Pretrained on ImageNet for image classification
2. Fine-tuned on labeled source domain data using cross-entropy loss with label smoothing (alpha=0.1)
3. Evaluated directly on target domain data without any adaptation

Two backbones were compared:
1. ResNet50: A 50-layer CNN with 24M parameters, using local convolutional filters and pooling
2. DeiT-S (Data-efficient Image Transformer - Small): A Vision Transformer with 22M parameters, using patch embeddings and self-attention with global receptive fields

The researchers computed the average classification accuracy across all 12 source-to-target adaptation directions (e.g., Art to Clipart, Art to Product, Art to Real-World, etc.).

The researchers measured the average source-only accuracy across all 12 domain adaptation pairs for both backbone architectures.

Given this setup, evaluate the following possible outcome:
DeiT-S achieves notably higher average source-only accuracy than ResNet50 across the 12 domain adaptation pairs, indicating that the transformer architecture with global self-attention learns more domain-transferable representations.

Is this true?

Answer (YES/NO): YES